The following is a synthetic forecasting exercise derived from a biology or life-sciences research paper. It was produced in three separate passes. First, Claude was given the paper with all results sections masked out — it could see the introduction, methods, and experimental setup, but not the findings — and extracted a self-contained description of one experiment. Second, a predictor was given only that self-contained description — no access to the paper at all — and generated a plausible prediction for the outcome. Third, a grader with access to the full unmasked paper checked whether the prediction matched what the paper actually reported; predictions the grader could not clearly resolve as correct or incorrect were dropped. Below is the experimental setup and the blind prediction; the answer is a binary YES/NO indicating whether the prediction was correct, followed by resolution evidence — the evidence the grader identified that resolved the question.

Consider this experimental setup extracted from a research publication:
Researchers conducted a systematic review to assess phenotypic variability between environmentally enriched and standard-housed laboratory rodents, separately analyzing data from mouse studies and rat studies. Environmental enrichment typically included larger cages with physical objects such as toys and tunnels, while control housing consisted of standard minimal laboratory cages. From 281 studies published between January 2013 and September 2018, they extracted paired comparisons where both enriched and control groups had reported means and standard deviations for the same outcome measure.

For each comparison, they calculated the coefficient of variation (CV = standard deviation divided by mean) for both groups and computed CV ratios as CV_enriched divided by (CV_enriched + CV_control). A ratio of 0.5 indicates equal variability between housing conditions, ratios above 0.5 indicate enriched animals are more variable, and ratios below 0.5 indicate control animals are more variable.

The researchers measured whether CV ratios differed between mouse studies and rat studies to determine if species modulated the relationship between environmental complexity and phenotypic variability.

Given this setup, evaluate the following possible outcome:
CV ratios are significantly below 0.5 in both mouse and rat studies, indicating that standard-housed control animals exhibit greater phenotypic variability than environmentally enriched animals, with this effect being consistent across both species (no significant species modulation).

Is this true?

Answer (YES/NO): NO